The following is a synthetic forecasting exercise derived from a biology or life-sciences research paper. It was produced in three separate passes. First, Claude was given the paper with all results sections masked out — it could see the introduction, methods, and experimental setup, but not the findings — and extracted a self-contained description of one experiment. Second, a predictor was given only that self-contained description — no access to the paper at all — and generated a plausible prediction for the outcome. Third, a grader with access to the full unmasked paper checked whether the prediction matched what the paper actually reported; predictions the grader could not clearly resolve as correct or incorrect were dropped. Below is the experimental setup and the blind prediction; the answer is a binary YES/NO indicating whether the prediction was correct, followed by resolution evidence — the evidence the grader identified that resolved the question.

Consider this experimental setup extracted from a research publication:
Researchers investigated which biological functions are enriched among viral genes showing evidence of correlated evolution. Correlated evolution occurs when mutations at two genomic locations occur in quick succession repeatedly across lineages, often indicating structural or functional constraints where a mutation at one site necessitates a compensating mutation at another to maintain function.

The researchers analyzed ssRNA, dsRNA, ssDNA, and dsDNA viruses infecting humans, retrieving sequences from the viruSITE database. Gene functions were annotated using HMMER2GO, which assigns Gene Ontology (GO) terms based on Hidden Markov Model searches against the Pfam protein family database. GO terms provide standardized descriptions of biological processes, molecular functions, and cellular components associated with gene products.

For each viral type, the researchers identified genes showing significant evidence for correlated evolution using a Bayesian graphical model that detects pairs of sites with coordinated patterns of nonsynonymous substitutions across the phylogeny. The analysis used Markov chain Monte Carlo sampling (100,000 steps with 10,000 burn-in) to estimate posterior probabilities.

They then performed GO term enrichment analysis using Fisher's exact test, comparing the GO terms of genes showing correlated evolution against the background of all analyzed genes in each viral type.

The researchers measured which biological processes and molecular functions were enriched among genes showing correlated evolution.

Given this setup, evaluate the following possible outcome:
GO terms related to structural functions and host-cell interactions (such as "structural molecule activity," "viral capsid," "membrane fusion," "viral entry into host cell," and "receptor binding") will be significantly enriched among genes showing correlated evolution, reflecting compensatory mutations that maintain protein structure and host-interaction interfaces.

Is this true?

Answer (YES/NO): NO